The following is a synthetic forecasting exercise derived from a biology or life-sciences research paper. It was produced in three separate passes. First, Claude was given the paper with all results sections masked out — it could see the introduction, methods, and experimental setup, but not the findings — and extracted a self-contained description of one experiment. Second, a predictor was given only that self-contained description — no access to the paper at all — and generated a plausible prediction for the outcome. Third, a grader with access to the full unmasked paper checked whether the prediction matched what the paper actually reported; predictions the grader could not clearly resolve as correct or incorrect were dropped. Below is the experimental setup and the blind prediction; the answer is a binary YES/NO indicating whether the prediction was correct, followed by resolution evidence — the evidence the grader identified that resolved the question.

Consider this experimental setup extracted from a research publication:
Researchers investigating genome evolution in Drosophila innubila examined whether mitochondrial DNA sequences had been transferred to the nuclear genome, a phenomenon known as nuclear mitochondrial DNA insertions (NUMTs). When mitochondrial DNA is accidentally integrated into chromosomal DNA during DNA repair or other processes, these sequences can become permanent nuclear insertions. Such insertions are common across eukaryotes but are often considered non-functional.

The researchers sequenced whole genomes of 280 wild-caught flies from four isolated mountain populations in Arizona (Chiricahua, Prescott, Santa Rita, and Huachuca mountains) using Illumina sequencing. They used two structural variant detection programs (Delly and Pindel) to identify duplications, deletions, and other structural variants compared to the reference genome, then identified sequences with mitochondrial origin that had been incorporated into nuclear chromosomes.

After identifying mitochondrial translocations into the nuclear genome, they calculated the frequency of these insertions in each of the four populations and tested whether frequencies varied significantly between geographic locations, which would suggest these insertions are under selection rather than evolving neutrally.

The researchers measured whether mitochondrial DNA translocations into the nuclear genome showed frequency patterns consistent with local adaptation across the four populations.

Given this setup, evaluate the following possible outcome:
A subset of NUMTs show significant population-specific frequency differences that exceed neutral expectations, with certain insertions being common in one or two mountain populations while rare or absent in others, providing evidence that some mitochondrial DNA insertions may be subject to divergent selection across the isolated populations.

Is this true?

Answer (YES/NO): YES